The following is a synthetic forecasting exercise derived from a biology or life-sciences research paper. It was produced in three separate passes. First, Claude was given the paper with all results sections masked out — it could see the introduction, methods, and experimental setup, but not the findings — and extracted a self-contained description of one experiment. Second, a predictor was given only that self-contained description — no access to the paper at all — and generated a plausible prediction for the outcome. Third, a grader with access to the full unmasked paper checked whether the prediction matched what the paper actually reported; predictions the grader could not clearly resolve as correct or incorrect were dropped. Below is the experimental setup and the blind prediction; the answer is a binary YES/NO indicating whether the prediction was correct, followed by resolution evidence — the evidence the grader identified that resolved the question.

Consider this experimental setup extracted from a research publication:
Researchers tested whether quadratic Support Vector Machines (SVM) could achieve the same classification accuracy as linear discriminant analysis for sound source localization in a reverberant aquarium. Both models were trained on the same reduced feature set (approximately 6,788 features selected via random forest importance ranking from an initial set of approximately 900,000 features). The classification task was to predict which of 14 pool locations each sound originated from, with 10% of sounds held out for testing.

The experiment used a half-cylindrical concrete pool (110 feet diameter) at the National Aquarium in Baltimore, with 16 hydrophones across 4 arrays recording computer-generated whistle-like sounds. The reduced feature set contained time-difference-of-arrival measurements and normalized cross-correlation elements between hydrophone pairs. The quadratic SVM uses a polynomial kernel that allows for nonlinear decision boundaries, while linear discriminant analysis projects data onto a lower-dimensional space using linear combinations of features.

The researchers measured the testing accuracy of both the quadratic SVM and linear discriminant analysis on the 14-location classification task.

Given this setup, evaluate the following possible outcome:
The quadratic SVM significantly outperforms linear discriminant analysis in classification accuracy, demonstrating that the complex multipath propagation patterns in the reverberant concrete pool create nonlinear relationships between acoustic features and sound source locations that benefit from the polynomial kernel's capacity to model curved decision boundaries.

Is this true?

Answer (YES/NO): NO